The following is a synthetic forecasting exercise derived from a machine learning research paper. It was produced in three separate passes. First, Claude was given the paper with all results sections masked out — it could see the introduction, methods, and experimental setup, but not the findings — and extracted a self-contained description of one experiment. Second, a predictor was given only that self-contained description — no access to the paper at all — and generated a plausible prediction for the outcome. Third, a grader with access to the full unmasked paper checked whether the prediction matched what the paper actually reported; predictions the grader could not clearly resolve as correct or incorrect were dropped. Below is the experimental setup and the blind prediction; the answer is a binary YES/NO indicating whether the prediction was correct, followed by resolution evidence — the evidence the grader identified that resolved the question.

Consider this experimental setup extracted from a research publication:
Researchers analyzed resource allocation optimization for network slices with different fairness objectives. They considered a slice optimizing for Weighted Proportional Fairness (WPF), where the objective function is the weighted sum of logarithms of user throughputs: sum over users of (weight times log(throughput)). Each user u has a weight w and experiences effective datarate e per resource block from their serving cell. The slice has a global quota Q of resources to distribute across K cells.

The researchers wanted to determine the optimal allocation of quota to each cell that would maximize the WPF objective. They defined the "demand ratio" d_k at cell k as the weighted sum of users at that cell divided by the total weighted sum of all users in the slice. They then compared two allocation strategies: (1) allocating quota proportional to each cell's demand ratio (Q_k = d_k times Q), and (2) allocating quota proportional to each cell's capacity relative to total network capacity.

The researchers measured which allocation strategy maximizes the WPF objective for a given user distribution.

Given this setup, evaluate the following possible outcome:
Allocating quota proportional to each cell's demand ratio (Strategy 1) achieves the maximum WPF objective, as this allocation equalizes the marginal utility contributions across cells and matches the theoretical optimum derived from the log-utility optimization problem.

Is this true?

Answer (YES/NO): YES